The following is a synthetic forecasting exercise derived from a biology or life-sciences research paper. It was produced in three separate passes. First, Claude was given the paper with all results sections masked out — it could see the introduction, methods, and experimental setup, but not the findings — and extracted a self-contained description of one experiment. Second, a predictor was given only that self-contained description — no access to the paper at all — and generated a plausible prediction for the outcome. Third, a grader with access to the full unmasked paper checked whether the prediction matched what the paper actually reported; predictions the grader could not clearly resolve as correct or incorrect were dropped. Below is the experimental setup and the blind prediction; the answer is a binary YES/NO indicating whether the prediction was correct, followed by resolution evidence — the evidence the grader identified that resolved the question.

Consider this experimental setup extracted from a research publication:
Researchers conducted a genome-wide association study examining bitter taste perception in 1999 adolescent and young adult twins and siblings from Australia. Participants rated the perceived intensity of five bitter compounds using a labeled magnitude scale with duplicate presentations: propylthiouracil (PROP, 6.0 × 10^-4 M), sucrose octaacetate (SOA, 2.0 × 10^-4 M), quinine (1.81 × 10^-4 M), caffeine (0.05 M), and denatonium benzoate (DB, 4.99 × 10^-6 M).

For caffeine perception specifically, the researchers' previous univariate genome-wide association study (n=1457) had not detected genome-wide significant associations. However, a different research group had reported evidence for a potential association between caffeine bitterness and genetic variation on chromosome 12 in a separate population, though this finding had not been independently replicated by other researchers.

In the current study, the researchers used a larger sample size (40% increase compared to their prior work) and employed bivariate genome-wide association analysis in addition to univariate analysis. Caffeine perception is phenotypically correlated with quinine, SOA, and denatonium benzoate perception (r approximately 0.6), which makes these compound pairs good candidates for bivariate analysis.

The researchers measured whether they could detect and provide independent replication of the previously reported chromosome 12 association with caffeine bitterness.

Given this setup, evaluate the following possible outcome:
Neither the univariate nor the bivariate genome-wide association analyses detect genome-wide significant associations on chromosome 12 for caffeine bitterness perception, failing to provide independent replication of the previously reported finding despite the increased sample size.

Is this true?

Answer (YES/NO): NO